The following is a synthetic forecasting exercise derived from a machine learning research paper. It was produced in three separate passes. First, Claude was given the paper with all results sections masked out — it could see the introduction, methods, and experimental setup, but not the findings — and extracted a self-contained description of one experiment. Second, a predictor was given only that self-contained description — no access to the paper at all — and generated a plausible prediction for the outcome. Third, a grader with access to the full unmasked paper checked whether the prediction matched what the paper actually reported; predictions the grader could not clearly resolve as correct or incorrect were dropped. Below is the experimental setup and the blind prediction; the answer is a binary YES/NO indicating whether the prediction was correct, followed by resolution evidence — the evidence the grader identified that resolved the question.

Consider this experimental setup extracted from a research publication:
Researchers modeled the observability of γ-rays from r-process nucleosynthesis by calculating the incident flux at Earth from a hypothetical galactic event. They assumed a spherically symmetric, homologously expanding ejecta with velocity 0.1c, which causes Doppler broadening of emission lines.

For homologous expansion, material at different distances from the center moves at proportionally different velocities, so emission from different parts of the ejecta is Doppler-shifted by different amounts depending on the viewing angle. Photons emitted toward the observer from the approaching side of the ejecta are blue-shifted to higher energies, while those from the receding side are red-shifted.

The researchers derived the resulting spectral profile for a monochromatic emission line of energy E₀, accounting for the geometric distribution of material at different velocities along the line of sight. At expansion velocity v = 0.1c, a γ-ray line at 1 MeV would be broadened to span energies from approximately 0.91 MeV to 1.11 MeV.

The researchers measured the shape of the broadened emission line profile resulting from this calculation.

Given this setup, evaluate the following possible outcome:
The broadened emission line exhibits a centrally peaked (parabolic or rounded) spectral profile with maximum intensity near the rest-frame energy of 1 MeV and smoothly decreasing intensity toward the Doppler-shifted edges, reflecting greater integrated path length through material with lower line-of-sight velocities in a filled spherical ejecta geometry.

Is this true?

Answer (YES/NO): YES